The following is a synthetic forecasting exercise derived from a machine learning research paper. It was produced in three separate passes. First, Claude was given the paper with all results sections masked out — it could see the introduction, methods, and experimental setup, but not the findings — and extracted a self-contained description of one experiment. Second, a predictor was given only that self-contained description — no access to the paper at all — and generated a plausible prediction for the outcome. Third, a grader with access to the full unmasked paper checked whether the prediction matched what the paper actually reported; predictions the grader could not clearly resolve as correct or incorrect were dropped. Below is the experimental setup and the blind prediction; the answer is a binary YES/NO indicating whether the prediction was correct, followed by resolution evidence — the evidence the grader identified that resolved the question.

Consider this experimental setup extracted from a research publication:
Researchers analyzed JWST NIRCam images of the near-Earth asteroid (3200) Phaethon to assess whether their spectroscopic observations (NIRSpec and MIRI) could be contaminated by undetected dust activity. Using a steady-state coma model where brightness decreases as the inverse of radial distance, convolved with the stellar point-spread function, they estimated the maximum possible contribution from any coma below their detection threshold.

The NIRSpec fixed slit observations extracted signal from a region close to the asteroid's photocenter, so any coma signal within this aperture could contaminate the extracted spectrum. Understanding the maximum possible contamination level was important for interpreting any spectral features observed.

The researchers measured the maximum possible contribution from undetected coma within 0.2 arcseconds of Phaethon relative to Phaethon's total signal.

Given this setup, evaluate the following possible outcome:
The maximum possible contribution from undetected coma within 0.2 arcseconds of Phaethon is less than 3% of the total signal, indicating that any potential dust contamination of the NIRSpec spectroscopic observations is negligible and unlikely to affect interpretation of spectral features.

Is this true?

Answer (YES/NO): NO